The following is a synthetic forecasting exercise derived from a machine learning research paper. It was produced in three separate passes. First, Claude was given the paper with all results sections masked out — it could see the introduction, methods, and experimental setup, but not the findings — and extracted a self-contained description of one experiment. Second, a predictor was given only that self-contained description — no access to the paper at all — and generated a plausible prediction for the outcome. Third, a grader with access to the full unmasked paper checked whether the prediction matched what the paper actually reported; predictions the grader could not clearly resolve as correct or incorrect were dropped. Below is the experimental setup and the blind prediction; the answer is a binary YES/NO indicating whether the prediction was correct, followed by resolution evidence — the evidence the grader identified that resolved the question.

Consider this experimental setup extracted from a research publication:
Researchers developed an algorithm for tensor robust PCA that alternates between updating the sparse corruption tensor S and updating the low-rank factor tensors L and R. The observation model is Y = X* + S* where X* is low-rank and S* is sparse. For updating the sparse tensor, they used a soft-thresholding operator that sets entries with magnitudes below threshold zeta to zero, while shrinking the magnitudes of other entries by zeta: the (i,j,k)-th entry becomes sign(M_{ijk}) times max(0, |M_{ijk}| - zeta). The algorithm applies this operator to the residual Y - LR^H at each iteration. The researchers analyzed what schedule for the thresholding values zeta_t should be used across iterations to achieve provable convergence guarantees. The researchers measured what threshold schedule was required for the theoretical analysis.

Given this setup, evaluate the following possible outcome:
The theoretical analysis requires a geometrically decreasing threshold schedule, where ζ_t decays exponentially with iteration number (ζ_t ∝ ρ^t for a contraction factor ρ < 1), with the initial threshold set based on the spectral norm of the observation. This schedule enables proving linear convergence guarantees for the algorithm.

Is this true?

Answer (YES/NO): NO